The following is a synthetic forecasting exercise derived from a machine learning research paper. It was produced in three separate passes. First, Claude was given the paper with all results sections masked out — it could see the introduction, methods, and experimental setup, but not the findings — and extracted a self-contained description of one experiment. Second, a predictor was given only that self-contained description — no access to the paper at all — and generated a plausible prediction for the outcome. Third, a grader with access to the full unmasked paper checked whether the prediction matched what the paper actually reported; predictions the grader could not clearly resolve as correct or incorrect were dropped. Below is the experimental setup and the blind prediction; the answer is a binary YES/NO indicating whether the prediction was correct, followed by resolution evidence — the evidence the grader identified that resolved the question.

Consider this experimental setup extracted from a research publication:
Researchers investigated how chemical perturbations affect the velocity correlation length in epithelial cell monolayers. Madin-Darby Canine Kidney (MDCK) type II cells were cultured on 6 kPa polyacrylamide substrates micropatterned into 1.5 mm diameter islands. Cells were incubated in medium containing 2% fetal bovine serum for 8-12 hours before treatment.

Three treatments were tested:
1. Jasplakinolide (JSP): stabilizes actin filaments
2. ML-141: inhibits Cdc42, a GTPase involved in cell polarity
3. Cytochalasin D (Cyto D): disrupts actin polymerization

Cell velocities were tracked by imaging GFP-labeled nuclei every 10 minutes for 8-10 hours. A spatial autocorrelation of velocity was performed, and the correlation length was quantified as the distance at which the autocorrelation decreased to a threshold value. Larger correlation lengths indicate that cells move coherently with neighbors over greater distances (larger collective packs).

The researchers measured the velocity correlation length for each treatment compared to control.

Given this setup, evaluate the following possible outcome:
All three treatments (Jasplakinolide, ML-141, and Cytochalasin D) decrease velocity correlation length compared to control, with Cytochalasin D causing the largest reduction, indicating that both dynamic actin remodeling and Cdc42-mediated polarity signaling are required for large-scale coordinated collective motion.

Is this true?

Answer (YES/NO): NO